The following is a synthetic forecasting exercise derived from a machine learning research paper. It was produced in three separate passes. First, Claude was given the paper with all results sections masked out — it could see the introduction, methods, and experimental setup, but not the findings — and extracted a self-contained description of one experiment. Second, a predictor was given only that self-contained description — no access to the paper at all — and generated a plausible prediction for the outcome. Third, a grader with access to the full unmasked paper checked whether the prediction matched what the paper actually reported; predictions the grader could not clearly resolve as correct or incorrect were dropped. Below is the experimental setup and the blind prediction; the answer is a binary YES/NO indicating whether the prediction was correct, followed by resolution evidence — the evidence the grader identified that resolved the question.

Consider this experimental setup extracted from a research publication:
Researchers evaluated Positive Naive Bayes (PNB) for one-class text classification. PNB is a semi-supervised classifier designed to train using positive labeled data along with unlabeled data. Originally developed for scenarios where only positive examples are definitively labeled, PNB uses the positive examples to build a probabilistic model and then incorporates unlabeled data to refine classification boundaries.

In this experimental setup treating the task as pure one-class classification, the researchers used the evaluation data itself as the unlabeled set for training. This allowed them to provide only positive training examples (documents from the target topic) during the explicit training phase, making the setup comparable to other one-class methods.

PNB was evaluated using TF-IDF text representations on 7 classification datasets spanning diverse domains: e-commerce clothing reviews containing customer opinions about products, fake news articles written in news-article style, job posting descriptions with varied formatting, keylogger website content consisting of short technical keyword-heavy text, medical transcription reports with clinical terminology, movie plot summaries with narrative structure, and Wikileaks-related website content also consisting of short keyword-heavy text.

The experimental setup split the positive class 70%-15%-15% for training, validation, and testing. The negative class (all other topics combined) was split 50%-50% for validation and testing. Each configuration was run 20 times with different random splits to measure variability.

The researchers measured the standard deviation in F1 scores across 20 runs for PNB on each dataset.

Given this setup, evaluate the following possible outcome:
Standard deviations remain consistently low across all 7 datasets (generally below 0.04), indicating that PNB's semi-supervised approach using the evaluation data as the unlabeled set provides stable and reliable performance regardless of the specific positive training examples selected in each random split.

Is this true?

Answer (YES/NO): NO